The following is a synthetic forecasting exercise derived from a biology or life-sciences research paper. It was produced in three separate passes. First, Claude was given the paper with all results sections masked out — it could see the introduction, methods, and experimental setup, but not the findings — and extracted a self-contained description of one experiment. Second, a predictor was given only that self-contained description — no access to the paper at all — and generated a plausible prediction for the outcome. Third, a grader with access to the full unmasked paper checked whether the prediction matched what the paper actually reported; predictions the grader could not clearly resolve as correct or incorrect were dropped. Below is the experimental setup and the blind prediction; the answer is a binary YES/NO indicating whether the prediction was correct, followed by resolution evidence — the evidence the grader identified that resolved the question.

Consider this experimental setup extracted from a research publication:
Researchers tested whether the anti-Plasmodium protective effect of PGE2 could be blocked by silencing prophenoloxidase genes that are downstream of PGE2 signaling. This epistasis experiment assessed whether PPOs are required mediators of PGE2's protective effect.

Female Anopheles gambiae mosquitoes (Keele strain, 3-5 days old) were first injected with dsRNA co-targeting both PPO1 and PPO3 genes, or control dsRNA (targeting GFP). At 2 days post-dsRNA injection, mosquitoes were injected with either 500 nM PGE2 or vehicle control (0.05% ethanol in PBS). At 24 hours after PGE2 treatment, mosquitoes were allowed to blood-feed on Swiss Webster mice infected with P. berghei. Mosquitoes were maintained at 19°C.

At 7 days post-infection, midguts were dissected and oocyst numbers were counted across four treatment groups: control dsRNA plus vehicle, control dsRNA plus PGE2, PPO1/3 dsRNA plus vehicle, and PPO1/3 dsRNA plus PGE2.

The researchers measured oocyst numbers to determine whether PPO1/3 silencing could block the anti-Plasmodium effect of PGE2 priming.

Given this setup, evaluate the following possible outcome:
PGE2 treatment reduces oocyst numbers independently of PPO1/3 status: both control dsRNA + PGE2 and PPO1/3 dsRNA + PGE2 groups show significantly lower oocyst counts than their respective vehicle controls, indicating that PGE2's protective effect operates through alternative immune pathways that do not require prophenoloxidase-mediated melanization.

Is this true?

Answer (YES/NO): NO